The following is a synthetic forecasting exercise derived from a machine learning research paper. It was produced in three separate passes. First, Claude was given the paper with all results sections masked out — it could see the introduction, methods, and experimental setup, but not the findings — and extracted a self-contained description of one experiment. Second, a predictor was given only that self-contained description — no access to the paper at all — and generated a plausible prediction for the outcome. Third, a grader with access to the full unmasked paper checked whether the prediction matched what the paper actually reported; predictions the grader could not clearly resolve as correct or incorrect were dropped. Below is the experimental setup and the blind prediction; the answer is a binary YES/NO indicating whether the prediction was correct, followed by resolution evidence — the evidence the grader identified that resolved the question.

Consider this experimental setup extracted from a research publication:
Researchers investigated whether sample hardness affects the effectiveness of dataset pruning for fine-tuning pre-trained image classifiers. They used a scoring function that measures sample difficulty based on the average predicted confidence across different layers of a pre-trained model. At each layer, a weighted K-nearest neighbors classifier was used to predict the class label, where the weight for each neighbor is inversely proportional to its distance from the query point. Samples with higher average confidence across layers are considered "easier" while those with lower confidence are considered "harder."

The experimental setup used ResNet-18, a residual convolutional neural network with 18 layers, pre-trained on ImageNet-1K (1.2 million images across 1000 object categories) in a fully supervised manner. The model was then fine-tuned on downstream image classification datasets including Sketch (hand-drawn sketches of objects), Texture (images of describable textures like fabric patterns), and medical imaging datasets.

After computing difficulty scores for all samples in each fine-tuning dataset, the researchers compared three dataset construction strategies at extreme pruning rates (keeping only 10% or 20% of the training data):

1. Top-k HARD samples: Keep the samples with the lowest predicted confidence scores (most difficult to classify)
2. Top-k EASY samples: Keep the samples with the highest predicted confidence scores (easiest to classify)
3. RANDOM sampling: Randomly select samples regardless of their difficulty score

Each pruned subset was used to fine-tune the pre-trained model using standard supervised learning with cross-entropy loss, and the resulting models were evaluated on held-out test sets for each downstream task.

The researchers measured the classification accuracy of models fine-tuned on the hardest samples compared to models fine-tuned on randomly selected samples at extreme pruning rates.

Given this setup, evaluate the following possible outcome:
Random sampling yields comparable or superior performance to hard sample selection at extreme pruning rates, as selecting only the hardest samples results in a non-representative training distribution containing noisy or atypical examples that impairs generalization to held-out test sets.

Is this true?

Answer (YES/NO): YES